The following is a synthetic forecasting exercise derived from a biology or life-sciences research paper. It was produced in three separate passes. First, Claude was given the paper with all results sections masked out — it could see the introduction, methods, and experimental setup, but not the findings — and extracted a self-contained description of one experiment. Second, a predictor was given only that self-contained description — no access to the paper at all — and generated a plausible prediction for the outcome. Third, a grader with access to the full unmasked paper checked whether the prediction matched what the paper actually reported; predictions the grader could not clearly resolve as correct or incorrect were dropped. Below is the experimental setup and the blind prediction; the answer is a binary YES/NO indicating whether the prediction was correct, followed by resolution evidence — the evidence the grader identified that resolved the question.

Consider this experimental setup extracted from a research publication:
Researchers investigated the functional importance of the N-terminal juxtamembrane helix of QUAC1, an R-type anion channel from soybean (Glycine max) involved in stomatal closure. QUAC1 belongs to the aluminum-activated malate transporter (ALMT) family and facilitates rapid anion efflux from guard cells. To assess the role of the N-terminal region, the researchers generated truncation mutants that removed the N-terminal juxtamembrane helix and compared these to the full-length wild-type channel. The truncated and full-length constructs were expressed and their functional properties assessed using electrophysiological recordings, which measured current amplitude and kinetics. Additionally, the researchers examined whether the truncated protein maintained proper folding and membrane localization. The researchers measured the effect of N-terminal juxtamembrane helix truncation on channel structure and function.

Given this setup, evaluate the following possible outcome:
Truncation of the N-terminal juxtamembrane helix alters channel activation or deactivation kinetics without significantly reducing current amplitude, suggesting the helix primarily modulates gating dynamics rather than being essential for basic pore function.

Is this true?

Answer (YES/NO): NO